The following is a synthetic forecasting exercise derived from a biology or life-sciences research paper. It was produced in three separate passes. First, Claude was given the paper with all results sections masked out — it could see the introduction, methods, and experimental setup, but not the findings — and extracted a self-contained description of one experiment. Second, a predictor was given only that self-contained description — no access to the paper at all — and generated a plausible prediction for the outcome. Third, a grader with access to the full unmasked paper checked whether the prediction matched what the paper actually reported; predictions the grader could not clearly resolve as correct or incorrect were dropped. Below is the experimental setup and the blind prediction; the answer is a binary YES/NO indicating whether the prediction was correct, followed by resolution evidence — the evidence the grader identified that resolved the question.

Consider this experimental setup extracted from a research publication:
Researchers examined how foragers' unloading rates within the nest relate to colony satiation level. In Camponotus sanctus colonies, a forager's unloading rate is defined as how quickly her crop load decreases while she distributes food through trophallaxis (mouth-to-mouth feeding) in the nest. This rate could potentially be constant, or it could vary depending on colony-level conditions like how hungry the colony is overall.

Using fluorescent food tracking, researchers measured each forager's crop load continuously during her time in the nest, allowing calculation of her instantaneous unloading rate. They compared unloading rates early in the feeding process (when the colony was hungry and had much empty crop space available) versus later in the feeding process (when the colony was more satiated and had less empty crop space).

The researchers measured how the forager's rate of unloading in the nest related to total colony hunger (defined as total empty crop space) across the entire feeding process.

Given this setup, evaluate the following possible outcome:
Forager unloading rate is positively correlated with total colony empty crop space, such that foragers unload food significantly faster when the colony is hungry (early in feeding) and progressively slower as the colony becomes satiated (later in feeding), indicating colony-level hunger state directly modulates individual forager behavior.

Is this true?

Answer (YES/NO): YES